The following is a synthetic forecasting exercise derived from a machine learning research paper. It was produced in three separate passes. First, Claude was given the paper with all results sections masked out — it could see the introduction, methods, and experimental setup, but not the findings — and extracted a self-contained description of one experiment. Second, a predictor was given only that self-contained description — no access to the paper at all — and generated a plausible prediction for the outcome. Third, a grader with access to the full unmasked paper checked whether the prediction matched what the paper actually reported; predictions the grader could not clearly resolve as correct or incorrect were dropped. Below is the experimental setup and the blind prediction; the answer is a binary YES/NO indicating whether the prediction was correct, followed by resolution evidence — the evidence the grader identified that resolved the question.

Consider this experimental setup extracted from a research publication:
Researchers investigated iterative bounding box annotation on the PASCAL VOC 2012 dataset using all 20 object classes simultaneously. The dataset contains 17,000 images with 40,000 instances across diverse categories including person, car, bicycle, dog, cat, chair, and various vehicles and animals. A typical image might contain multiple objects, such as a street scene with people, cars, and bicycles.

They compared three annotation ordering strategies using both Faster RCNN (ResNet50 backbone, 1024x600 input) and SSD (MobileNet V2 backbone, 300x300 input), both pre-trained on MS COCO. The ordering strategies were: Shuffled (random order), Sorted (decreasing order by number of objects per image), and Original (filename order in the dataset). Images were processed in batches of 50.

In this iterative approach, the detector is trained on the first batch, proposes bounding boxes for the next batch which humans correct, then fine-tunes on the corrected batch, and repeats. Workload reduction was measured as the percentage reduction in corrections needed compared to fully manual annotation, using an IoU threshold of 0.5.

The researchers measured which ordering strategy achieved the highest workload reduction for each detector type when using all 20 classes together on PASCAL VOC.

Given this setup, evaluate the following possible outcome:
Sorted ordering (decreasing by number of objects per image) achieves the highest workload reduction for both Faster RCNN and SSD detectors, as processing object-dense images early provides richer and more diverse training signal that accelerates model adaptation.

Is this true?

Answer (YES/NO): NO